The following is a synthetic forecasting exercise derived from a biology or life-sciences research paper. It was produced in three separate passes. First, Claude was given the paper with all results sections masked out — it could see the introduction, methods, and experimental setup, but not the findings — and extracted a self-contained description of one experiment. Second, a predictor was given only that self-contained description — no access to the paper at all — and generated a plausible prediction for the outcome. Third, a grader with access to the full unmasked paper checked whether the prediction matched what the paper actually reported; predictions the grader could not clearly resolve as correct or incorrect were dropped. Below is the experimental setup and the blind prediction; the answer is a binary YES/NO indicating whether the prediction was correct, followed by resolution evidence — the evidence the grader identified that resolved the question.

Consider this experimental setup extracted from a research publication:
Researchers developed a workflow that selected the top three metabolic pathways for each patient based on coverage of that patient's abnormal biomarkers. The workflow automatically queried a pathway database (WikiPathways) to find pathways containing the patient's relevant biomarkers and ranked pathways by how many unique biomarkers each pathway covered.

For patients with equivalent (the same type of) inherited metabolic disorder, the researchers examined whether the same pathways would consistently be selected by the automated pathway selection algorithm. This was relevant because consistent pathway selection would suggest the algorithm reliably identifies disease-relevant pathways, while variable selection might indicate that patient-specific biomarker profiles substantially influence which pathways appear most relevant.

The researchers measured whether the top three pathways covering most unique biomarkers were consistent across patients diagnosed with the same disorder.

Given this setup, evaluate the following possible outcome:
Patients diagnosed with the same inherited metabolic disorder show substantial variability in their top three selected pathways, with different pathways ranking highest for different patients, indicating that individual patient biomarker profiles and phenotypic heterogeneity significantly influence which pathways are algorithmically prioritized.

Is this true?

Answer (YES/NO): YES